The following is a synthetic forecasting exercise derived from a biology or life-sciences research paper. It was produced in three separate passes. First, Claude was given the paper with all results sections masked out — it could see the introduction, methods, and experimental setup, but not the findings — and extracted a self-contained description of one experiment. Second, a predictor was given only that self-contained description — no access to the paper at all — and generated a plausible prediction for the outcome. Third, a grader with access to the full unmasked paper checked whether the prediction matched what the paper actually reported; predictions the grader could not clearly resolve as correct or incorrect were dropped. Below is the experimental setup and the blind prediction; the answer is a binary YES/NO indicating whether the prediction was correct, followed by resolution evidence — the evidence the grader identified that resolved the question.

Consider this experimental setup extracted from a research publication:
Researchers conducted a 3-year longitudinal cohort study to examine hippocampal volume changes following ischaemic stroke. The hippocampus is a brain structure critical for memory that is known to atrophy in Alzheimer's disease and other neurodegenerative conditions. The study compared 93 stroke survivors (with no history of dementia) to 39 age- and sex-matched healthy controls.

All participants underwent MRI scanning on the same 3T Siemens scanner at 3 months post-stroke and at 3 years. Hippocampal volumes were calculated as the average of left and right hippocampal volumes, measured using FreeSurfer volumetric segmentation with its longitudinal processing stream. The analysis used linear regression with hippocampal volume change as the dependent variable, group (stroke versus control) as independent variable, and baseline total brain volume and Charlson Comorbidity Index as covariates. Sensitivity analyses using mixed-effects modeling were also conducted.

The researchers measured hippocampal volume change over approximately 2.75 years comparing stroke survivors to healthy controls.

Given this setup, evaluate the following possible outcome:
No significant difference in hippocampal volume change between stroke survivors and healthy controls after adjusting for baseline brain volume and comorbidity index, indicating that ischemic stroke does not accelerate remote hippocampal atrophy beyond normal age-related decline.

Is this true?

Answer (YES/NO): YES